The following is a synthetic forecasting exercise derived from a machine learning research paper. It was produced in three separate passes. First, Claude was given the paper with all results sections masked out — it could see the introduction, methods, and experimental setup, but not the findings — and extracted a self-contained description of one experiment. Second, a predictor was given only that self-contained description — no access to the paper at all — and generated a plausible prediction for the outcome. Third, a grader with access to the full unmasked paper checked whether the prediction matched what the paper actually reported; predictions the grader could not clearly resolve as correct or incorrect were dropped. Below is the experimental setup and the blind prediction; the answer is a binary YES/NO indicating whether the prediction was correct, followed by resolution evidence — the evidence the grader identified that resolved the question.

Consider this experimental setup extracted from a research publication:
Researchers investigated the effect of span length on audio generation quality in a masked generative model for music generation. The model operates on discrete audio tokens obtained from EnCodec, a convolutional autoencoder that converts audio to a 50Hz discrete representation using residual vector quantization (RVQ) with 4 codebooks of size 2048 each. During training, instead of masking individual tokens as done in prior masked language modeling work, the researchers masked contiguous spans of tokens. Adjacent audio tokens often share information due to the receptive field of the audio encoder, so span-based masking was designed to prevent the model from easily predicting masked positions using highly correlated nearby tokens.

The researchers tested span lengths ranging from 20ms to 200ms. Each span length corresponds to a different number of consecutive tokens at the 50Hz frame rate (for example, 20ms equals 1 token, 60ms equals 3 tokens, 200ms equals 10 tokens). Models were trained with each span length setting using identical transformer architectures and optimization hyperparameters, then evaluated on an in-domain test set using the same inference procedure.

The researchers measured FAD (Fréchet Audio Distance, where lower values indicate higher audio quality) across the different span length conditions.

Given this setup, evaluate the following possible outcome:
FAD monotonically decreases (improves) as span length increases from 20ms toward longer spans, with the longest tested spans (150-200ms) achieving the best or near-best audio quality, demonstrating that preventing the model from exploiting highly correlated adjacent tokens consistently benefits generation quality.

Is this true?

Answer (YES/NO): NO